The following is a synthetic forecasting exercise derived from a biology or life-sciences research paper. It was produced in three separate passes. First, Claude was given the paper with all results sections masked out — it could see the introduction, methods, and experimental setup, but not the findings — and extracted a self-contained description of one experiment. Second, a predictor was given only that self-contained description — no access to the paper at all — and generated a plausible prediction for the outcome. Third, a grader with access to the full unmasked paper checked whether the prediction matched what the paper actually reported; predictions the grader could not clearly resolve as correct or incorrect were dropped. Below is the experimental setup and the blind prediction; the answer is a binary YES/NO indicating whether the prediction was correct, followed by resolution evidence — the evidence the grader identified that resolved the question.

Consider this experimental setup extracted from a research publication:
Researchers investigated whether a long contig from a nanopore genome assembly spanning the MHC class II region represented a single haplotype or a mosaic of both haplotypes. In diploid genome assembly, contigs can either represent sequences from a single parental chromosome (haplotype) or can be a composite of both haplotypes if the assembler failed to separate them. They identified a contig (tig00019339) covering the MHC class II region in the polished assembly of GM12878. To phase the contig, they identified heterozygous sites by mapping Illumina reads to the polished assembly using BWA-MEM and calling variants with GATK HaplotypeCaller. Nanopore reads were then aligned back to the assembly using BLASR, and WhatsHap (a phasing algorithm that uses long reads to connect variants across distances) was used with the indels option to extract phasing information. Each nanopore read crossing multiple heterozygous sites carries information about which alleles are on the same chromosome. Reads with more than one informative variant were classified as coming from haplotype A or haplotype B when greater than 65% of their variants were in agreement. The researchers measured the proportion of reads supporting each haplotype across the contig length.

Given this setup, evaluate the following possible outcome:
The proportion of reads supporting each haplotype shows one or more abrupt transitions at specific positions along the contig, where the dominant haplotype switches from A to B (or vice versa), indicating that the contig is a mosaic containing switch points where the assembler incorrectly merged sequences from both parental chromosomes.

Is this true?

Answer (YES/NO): YES